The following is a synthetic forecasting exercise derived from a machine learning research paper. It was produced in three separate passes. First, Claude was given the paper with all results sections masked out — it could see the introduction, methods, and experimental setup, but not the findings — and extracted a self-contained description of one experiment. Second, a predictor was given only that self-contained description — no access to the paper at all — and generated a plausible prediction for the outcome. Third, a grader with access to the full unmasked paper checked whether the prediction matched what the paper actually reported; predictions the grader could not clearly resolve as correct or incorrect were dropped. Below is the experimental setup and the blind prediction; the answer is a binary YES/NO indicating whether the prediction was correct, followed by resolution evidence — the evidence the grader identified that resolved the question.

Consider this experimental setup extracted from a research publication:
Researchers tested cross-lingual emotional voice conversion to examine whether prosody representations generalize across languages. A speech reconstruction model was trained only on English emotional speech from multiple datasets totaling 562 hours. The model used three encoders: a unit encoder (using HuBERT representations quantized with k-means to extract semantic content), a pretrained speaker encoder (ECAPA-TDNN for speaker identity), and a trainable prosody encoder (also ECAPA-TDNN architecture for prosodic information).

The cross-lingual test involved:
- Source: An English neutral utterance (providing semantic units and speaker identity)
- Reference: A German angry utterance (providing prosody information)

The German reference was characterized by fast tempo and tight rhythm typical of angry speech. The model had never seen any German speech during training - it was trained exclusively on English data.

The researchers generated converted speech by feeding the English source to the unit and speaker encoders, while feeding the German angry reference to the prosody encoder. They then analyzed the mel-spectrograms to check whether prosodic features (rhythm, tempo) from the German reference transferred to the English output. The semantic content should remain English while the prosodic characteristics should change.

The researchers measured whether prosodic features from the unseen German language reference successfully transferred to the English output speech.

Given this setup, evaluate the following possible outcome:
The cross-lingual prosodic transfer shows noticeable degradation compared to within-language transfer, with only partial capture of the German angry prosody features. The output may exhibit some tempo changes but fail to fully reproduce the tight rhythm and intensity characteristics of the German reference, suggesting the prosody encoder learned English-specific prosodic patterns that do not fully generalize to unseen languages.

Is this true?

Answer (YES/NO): NO